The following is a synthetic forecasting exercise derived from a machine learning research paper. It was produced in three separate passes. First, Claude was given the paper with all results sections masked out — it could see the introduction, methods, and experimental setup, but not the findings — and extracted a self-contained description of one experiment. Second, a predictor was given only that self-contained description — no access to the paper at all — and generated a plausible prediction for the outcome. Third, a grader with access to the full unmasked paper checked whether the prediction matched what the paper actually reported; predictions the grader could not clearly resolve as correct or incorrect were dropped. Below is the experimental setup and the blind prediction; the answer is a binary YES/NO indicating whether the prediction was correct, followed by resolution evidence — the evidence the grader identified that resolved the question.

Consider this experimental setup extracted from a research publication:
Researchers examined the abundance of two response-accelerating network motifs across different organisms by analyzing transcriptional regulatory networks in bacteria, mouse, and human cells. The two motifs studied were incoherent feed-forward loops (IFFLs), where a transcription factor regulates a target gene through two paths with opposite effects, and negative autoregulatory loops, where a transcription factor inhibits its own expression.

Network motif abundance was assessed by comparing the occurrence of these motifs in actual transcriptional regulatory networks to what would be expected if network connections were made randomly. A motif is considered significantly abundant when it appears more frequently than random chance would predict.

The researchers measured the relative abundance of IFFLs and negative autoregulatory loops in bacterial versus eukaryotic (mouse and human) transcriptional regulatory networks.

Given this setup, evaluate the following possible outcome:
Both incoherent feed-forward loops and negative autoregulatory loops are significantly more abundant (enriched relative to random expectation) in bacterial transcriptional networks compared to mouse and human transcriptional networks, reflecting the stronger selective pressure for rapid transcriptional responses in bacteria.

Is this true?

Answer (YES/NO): NO